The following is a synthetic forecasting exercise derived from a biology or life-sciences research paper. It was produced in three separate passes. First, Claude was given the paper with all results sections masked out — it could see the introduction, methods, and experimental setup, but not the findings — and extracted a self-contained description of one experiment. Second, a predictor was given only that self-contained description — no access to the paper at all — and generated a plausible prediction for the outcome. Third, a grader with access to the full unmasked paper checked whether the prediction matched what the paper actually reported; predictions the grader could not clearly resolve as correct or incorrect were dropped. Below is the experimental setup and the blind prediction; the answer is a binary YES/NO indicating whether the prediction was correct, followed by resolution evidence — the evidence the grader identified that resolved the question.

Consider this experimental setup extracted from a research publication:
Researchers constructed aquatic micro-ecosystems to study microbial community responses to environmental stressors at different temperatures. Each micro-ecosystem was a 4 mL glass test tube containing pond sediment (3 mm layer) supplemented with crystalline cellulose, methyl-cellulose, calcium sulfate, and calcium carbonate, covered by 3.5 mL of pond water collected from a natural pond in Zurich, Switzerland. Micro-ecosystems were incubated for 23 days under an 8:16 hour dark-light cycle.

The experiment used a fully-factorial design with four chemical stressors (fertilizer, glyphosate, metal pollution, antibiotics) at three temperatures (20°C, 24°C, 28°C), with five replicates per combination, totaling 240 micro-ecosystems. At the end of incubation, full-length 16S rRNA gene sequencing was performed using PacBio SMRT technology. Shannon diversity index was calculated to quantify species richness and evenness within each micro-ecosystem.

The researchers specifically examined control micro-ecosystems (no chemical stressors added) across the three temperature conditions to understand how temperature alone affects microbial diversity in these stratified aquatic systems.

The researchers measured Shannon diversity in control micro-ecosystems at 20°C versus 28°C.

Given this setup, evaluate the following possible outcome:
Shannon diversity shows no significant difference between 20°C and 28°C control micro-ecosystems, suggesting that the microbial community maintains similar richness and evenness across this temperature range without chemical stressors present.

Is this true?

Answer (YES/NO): NO